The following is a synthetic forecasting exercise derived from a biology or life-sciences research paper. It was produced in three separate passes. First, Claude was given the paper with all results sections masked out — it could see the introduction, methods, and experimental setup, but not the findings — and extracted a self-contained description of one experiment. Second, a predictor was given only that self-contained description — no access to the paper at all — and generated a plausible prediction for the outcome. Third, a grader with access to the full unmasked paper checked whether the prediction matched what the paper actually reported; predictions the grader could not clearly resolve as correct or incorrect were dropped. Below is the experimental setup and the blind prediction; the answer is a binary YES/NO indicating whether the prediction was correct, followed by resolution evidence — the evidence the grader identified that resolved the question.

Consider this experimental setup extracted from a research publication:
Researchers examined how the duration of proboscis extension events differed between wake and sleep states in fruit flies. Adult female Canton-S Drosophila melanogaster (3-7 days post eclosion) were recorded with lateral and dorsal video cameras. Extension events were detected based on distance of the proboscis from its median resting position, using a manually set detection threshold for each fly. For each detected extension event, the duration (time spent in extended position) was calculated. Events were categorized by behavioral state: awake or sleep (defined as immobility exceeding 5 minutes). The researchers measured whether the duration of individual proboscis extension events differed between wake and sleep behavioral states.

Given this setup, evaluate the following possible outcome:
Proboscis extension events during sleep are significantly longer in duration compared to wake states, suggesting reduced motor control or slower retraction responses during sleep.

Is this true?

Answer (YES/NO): NO